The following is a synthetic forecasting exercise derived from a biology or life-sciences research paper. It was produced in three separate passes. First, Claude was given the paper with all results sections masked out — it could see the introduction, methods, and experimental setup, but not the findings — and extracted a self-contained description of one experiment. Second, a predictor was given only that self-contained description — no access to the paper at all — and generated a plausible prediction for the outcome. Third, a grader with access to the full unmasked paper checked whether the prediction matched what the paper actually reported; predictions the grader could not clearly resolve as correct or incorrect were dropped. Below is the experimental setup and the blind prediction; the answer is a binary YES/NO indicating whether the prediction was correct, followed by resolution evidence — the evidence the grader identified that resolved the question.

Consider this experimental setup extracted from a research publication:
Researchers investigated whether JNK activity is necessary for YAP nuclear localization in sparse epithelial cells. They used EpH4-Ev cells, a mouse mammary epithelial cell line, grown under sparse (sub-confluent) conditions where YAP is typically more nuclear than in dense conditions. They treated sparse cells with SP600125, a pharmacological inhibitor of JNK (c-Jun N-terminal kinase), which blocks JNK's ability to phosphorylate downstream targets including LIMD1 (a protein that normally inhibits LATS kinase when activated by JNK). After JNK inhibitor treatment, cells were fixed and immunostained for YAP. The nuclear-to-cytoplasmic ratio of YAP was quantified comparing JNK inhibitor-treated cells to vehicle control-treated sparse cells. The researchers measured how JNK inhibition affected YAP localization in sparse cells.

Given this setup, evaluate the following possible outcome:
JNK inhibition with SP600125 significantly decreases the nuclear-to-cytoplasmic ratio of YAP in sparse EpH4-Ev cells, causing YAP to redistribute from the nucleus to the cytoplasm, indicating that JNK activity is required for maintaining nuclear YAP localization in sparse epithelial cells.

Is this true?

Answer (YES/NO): YES